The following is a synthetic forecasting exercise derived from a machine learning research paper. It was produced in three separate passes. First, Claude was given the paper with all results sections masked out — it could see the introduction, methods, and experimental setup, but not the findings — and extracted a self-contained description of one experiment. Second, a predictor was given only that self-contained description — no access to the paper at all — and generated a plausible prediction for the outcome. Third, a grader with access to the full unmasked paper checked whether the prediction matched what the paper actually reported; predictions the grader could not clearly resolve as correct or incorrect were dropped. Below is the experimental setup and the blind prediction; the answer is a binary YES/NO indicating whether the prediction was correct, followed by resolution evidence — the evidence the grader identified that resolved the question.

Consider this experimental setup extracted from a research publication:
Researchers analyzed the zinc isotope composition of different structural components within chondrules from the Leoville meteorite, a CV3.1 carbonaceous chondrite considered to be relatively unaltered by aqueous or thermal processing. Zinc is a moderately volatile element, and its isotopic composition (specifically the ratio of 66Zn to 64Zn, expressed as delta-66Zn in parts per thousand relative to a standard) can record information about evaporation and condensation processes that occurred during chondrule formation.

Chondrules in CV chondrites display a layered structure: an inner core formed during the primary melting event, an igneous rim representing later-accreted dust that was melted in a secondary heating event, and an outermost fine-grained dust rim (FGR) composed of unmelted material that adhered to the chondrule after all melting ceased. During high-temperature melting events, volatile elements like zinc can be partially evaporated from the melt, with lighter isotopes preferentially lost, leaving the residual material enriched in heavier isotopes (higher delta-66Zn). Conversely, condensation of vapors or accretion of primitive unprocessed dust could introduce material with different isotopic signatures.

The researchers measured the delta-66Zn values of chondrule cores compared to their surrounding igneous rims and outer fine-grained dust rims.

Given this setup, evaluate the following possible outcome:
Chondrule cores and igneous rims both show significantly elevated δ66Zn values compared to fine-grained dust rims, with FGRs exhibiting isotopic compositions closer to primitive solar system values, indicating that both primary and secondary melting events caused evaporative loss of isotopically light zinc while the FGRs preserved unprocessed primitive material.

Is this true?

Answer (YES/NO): NO